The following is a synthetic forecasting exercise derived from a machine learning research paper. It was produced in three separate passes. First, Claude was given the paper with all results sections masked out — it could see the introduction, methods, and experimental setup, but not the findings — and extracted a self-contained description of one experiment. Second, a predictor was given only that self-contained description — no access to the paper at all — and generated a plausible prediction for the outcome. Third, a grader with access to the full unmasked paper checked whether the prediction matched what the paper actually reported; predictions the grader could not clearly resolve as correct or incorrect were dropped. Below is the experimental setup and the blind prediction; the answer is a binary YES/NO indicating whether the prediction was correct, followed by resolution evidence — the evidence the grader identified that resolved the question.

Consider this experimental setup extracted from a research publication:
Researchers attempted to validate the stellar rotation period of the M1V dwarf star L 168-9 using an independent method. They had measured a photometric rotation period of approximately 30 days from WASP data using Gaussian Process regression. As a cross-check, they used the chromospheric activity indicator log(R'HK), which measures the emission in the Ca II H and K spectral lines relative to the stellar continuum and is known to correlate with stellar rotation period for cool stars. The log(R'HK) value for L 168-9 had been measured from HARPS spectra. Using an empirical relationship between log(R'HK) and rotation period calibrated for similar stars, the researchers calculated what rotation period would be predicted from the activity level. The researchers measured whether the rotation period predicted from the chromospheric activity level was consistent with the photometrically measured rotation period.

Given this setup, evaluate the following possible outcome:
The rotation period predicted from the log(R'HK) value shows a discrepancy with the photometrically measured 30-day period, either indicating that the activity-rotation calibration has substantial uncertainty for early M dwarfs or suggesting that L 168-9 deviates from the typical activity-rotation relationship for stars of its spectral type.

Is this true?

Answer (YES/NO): NO